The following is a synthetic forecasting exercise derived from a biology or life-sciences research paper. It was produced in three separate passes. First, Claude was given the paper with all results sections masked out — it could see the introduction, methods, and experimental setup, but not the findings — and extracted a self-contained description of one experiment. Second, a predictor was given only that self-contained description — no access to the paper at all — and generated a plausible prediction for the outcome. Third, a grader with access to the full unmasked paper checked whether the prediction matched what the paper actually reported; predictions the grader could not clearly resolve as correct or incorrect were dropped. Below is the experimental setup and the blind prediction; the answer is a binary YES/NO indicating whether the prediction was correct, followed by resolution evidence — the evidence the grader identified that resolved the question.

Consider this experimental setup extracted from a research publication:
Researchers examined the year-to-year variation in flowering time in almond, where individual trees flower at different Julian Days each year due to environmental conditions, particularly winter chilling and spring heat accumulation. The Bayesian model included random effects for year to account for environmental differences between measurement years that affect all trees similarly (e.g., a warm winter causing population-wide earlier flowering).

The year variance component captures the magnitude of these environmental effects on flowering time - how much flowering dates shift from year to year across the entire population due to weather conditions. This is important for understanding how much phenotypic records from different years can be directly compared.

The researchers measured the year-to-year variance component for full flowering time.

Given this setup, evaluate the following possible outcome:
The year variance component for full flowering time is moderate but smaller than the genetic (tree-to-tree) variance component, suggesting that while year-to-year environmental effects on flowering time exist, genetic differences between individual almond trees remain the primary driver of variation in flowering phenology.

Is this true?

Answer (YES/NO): NO